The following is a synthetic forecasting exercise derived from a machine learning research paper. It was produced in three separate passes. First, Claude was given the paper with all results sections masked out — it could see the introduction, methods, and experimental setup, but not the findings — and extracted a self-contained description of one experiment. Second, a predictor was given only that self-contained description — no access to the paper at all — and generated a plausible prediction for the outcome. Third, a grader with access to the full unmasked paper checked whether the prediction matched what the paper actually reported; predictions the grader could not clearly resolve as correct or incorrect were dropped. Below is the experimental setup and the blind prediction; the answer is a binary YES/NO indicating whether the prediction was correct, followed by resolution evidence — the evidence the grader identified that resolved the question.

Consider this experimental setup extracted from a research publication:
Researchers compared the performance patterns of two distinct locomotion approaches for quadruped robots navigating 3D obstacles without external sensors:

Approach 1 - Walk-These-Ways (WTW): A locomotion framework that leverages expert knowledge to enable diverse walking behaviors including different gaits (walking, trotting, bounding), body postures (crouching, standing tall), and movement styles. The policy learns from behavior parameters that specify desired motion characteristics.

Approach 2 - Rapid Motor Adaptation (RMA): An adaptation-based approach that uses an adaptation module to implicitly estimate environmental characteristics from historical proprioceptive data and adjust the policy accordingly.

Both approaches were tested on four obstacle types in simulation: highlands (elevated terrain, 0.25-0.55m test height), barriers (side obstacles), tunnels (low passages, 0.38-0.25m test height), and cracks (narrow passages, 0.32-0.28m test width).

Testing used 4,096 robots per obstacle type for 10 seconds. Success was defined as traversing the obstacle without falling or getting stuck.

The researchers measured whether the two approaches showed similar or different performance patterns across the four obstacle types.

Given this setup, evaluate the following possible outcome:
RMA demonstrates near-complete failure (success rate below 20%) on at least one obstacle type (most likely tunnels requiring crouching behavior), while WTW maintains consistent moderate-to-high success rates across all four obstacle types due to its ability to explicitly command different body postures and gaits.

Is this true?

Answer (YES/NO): NO